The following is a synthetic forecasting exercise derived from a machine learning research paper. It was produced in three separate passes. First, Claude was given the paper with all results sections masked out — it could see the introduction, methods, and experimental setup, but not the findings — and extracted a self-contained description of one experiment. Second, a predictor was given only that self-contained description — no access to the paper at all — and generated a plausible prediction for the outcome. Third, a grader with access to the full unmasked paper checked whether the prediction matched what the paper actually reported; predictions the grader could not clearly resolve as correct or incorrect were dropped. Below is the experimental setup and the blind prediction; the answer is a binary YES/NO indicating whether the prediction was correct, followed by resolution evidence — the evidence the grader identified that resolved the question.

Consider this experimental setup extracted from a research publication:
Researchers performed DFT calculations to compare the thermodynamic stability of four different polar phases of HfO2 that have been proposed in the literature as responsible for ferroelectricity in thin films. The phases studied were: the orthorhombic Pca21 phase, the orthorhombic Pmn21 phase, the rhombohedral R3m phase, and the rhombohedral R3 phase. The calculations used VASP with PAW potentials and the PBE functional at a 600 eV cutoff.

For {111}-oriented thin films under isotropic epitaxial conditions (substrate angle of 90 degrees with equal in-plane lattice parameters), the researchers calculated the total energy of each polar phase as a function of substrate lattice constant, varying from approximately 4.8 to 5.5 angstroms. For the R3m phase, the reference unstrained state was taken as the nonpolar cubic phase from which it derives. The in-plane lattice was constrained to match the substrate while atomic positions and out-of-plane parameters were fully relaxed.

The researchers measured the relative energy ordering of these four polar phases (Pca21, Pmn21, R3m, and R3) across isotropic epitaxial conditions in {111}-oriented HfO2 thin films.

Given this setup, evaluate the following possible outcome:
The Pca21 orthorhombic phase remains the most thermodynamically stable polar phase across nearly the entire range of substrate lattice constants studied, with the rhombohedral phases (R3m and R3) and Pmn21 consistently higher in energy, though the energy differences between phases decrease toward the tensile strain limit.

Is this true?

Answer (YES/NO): YES